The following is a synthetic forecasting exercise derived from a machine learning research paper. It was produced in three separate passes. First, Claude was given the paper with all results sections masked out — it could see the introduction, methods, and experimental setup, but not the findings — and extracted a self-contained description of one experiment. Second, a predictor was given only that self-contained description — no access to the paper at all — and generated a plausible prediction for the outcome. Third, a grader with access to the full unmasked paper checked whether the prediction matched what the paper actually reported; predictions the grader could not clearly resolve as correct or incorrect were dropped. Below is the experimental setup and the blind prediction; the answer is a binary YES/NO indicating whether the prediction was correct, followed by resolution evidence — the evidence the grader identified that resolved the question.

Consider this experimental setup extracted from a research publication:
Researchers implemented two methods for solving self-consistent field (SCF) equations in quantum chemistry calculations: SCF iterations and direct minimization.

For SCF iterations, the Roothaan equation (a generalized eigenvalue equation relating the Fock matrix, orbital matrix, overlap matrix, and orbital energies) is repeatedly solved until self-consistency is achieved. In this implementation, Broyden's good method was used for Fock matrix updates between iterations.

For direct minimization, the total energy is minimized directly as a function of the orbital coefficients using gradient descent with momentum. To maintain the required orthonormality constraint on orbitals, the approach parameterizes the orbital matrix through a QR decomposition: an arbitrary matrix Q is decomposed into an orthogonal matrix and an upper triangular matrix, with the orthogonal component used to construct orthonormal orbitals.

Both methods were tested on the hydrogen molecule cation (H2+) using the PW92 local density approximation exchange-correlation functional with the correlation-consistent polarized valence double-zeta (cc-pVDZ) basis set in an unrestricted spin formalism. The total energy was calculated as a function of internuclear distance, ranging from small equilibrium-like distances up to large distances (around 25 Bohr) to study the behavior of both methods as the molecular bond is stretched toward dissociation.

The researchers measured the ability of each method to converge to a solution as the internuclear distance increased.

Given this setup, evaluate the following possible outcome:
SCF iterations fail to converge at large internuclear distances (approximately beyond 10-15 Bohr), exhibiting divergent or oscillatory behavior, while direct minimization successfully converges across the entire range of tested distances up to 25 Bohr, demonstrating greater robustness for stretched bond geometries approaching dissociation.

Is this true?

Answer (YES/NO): NO